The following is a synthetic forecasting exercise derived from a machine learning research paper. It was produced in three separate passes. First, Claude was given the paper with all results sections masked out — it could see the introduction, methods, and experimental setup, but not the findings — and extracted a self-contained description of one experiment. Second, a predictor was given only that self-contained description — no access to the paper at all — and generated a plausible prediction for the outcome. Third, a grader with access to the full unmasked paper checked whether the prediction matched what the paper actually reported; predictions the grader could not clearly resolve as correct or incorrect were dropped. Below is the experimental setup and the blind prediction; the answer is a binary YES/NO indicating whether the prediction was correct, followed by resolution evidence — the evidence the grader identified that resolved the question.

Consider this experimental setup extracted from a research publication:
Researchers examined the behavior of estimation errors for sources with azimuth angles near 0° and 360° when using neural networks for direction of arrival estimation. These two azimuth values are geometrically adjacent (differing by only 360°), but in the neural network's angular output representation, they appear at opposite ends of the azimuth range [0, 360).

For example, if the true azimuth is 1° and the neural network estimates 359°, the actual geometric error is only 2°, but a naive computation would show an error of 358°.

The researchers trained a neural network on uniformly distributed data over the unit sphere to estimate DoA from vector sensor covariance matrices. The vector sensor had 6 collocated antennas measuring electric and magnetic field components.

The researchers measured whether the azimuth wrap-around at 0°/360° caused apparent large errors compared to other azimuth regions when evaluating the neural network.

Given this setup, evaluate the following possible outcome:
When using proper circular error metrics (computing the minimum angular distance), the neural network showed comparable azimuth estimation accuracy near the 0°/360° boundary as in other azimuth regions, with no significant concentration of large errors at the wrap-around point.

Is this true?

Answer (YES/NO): NO